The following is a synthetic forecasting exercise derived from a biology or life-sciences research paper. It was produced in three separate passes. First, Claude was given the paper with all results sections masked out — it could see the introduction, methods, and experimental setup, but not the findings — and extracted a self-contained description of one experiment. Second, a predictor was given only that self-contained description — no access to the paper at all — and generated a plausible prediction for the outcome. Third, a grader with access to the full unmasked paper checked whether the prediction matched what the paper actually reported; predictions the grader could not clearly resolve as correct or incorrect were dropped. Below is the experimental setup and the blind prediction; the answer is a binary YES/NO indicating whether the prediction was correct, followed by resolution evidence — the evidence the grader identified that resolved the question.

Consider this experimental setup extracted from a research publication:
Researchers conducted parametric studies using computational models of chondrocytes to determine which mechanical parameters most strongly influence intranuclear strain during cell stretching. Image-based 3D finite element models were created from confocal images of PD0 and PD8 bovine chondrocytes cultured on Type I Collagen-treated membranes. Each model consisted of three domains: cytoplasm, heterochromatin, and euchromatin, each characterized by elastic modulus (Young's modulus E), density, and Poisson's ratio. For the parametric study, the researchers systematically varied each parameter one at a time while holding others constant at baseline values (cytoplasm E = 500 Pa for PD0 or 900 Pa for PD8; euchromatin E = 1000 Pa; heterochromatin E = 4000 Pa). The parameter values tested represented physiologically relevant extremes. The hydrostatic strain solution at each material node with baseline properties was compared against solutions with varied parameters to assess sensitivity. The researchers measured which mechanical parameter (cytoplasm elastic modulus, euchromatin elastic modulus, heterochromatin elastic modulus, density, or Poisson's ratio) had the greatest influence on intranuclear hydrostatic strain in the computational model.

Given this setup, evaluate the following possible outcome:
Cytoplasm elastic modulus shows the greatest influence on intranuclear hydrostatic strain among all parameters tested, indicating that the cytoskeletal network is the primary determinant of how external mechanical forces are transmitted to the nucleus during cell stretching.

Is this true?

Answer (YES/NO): NO